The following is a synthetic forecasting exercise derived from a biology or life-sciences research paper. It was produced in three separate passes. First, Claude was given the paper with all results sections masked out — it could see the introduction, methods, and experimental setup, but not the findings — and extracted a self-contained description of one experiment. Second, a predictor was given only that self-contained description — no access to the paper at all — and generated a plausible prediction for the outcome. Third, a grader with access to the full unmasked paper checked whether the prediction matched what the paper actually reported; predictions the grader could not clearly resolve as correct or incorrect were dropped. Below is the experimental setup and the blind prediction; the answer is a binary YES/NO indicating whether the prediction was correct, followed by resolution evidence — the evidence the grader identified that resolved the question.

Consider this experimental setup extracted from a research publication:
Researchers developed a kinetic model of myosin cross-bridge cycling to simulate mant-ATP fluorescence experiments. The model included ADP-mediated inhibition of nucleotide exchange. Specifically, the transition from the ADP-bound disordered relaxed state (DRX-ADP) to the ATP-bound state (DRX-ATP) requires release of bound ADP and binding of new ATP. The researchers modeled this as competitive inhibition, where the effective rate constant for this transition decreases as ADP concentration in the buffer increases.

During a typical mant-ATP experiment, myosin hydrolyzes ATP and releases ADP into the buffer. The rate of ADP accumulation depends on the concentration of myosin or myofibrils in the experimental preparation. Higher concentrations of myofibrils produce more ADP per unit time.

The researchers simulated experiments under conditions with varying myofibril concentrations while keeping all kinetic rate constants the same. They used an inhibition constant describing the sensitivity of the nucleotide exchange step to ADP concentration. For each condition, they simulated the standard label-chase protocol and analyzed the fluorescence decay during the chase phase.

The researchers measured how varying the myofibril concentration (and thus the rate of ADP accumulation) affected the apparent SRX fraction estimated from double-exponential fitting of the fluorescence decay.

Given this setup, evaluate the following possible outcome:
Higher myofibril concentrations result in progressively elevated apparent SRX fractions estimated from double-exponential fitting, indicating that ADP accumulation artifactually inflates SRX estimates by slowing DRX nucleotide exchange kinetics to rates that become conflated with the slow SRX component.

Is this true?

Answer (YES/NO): NO